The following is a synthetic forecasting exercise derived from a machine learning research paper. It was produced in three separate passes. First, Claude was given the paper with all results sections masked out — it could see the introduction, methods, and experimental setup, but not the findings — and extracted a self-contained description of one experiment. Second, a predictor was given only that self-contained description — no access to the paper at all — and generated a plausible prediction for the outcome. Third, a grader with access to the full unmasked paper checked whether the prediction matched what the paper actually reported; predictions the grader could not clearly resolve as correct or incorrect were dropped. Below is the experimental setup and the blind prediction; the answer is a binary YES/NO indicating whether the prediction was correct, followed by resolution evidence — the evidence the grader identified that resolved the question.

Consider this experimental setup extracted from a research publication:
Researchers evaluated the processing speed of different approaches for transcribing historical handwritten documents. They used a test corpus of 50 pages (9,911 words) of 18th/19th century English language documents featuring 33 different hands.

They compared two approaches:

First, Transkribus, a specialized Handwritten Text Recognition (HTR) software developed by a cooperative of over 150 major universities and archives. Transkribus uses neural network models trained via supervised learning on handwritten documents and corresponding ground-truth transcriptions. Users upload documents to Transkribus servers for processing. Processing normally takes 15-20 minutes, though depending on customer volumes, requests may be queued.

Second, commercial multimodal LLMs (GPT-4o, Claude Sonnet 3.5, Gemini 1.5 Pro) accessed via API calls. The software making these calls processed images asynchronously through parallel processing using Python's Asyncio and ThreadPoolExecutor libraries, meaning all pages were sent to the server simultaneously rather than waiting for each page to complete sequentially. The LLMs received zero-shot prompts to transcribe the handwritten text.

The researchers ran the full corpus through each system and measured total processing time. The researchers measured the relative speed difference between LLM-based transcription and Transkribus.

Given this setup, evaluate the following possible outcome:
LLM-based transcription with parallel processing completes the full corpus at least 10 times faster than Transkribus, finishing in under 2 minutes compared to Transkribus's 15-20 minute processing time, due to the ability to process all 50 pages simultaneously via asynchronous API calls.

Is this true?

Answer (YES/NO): YES